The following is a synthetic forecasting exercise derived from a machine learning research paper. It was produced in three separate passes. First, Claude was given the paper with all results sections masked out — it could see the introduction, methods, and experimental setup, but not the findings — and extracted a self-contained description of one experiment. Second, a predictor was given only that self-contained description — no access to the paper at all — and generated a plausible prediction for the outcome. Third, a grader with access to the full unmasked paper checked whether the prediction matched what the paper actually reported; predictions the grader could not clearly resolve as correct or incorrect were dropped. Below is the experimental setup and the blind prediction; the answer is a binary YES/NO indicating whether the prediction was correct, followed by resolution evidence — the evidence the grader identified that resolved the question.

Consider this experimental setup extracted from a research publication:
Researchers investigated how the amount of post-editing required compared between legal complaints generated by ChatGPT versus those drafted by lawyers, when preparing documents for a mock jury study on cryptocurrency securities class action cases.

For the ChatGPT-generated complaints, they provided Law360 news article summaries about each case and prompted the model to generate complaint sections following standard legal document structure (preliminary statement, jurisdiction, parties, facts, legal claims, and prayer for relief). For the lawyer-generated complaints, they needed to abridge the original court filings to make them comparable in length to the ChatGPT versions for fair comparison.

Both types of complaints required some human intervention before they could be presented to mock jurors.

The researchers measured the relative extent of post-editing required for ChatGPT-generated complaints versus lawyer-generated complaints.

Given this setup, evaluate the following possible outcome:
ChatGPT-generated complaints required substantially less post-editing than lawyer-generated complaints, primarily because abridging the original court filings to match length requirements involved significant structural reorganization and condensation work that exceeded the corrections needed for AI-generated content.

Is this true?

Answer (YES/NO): NO